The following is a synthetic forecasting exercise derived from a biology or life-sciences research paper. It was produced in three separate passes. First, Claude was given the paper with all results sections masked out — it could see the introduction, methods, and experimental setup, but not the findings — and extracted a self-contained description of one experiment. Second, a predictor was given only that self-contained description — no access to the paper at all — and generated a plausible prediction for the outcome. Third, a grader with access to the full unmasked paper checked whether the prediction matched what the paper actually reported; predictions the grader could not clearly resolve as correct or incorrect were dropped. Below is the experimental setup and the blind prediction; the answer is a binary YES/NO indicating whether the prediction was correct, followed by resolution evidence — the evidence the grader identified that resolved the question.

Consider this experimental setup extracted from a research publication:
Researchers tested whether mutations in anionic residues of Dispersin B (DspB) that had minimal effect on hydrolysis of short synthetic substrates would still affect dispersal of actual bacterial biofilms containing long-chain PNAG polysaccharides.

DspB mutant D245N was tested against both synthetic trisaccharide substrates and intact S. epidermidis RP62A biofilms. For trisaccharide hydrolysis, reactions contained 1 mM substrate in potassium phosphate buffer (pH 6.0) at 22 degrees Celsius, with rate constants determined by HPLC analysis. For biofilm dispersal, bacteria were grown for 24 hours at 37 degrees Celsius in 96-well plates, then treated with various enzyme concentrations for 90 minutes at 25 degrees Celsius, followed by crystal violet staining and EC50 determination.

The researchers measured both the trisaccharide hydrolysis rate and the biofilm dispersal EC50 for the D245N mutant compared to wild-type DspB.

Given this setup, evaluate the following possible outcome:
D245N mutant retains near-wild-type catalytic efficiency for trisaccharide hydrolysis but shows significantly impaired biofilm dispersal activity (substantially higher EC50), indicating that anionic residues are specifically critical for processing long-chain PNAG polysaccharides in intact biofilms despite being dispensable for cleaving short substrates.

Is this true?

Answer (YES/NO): NO